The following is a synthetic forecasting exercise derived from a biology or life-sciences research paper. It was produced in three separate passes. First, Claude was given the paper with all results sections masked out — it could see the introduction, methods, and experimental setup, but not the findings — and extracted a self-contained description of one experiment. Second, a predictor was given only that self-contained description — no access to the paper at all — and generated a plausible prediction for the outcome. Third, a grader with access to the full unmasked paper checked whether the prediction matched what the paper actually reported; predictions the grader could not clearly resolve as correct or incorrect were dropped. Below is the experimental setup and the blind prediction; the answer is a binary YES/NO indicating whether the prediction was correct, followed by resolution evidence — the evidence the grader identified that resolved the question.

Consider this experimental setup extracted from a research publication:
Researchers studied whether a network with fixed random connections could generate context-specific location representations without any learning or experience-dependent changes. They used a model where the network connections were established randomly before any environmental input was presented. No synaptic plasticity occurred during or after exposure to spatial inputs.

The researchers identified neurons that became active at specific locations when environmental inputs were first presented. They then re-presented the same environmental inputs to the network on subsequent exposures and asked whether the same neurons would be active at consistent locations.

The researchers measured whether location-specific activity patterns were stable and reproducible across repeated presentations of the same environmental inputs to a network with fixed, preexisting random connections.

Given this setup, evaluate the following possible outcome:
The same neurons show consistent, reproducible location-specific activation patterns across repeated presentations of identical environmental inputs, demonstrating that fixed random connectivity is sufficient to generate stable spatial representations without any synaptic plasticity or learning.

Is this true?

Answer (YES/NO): YES